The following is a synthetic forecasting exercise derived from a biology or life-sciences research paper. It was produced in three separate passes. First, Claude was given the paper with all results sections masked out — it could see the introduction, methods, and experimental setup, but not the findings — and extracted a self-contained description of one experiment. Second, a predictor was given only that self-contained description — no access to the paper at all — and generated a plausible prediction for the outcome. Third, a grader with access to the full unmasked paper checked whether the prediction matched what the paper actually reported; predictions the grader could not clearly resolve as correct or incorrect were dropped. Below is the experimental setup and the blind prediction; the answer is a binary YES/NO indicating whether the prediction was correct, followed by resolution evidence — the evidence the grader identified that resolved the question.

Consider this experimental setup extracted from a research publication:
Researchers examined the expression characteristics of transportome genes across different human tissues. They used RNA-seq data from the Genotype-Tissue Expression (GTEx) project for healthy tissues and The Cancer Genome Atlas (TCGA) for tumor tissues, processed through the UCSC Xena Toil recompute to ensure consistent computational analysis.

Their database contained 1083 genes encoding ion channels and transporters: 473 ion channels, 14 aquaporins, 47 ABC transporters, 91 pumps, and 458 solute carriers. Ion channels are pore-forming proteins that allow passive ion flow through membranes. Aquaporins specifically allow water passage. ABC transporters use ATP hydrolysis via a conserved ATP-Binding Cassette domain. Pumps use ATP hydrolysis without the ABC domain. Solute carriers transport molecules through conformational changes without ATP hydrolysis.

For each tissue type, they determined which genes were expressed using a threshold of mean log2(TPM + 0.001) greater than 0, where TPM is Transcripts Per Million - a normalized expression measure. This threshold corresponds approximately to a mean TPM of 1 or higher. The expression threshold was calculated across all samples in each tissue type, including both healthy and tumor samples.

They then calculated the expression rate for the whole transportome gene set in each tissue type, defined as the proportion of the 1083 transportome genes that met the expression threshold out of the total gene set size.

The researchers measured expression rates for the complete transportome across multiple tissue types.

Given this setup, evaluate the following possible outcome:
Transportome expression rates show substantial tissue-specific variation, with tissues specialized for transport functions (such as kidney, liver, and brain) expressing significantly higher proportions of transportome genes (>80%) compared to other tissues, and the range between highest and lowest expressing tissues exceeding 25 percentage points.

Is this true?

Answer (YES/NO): NO